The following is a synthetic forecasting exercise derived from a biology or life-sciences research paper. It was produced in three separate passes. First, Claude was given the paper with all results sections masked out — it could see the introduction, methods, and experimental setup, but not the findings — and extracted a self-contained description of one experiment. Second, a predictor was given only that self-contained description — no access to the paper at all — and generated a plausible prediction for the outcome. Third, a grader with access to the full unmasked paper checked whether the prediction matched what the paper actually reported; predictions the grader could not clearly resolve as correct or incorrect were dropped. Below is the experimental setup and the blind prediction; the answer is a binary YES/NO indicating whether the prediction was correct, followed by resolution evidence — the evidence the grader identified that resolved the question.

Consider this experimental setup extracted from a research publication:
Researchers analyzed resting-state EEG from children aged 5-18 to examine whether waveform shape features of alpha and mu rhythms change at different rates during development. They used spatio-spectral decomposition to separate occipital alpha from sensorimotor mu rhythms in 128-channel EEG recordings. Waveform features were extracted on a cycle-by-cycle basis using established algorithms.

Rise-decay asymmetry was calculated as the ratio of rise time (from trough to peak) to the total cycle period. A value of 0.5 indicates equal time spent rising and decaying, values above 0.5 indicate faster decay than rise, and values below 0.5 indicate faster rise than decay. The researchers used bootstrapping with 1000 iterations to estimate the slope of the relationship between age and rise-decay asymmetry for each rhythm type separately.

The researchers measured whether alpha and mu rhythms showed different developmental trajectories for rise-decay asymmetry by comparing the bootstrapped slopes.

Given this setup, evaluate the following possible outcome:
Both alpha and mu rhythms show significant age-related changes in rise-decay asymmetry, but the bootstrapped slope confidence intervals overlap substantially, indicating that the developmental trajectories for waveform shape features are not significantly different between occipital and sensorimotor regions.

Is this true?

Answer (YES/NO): NO